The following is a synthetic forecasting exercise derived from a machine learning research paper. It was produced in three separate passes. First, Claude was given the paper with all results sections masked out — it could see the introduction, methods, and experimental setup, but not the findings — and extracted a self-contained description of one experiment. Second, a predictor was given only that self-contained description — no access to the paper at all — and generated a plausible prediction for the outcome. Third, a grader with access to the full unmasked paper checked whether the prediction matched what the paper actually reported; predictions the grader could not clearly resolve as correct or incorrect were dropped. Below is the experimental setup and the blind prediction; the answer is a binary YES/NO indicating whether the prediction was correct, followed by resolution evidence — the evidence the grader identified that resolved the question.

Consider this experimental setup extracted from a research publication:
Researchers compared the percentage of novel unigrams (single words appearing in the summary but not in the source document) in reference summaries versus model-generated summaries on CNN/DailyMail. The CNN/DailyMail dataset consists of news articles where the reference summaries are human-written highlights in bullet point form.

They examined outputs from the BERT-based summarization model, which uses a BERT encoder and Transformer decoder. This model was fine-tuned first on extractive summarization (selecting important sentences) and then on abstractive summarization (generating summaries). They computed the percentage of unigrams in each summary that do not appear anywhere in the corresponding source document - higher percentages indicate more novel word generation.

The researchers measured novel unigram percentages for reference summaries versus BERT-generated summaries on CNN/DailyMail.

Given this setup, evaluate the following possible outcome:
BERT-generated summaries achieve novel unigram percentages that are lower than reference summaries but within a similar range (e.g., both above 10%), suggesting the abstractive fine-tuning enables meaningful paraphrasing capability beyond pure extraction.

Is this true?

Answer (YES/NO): NO